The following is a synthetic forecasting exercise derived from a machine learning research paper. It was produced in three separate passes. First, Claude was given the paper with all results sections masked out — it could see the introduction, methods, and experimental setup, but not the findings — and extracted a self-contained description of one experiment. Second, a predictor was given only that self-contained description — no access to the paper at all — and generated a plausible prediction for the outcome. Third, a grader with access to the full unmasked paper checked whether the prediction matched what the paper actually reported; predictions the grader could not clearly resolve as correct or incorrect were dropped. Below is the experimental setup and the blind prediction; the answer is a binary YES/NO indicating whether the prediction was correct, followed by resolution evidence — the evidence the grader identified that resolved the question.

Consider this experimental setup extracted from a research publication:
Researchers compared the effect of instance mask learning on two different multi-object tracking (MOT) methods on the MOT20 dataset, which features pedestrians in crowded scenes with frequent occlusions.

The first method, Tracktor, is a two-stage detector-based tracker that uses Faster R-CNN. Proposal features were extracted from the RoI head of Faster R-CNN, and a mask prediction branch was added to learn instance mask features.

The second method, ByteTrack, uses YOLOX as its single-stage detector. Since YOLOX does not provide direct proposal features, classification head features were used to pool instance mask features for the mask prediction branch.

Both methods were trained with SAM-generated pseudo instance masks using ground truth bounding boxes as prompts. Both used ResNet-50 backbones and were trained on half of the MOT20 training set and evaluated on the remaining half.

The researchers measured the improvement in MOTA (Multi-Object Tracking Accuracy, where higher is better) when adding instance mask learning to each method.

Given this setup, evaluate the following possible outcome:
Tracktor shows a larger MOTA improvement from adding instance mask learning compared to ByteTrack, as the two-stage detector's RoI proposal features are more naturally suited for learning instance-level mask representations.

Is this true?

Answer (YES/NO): NO